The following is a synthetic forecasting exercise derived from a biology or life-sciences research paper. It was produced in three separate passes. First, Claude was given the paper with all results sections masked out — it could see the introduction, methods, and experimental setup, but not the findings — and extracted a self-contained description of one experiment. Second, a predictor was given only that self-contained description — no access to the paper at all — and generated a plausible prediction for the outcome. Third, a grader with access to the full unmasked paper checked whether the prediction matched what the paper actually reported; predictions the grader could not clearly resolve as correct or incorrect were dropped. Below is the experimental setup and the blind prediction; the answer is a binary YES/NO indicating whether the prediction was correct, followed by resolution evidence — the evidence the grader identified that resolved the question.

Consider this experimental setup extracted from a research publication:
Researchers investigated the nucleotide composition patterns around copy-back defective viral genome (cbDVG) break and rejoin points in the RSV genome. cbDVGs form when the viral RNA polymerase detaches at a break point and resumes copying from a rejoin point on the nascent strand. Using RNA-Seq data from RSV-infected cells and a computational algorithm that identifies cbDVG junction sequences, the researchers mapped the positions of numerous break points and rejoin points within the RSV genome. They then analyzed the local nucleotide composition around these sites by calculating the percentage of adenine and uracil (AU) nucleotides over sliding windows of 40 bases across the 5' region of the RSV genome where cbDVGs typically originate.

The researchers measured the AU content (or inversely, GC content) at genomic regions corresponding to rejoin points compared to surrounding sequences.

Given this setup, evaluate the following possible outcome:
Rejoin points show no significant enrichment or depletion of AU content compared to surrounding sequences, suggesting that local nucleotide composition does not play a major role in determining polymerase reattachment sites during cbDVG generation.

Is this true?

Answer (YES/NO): NO